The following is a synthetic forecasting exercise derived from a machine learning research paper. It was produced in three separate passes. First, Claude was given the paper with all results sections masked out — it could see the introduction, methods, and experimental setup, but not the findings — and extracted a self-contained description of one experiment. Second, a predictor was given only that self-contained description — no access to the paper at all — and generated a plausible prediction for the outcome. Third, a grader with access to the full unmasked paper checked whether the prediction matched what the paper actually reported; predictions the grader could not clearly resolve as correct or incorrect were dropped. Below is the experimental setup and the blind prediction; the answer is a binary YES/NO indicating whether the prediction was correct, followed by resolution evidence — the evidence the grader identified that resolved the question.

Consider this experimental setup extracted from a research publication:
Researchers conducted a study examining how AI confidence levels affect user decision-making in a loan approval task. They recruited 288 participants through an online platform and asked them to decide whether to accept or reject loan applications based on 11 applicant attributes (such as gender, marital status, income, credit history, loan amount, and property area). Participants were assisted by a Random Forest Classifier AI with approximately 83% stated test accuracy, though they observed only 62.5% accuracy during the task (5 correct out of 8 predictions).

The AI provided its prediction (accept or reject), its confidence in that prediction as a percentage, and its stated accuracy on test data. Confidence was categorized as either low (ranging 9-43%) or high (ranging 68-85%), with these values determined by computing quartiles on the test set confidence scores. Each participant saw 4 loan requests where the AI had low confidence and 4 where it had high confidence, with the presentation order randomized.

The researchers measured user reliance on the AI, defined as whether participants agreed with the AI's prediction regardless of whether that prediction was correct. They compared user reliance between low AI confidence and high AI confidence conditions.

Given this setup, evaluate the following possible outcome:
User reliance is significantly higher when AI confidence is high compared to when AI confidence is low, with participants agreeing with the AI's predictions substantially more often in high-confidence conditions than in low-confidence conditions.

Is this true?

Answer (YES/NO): YES